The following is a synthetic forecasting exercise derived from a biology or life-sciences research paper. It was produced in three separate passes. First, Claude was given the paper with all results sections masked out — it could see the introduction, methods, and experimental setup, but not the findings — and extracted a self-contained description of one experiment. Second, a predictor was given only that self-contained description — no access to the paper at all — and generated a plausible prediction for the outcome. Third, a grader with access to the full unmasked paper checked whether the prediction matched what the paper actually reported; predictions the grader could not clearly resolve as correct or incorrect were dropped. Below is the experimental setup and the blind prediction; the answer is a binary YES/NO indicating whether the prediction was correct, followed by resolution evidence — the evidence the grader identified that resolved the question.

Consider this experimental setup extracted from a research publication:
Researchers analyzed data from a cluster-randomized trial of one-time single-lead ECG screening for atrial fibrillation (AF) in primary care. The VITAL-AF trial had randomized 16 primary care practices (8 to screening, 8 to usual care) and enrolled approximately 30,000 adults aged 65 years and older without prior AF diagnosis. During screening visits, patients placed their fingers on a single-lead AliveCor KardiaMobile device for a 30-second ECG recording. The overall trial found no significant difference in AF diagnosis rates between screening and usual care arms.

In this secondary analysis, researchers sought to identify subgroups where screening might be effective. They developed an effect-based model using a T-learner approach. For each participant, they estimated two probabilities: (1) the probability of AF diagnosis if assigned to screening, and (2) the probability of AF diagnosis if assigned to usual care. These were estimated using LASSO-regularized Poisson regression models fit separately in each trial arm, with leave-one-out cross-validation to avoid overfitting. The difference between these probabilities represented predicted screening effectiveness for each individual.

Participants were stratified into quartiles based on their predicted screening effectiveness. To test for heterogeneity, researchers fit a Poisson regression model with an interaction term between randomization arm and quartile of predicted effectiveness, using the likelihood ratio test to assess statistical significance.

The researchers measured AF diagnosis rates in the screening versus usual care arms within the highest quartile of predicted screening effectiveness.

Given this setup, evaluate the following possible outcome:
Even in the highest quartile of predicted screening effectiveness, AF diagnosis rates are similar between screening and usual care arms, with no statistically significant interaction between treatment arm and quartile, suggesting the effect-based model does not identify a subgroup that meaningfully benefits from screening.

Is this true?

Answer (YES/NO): NO